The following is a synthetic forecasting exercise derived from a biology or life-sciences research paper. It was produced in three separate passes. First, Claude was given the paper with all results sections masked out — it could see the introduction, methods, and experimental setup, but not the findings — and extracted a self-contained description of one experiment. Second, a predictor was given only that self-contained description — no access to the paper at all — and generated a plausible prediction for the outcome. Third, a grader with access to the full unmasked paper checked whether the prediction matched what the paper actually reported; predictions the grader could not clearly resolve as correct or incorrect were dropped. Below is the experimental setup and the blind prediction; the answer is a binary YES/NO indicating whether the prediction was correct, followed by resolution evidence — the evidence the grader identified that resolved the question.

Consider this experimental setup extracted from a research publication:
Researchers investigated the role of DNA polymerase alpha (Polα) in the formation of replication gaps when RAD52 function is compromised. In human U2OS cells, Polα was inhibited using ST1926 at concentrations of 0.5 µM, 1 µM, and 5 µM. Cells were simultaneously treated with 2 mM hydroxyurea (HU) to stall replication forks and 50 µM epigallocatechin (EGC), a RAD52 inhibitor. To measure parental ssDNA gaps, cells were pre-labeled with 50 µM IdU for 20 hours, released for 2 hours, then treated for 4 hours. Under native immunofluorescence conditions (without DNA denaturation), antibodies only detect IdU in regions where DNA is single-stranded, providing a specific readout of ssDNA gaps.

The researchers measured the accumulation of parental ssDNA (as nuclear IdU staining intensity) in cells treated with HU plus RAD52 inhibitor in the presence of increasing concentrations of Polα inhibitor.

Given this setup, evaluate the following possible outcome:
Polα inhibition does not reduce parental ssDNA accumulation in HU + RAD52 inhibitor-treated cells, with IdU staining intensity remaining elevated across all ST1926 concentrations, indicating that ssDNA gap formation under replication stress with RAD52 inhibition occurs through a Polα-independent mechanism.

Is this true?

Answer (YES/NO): NO